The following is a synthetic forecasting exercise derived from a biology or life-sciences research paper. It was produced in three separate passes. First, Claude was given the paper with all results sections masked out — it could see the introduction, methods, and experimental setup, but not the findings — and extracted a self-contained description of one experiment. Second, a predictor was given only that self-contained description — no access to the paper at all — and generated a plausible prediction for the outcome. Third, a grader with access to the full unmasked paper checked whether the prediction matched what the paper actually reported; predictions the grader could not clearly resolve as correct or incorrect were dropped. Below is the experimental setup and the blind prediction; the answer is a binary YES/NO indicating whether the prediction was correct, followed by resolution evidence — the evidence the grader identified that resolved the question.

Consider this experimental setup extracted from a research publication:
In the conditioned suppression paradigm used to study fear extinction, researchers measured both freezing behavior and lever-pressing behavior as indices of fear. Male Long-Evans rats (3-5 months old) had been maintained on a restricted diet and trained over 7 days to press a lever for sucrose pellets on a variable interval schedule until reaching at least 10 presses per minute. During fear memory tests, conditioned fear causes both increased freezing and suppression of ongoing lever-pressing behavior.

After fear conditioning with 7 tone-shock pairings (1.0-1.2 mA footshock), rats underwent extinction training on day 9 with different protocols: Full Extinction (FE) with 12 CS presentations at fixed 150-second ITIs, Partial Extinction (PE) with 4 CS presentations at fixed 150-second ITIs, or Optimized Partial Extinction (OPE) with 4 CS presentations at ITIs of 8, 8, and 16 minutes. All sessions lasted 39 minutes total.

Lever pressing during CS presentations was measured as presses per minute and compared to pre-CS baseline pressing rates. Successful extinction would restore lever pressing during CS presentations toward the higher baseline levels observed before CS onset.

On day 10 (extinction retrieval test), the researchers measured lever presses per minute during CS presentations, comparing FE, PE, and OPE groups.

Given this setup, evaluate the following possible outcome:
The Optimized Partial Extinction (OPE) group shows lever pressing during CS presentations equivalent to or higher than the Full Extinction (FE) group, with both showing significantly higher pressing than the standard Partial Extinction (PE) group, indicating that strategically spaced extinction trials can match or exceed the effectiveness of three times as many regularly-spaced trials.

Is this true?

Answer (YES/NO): NO